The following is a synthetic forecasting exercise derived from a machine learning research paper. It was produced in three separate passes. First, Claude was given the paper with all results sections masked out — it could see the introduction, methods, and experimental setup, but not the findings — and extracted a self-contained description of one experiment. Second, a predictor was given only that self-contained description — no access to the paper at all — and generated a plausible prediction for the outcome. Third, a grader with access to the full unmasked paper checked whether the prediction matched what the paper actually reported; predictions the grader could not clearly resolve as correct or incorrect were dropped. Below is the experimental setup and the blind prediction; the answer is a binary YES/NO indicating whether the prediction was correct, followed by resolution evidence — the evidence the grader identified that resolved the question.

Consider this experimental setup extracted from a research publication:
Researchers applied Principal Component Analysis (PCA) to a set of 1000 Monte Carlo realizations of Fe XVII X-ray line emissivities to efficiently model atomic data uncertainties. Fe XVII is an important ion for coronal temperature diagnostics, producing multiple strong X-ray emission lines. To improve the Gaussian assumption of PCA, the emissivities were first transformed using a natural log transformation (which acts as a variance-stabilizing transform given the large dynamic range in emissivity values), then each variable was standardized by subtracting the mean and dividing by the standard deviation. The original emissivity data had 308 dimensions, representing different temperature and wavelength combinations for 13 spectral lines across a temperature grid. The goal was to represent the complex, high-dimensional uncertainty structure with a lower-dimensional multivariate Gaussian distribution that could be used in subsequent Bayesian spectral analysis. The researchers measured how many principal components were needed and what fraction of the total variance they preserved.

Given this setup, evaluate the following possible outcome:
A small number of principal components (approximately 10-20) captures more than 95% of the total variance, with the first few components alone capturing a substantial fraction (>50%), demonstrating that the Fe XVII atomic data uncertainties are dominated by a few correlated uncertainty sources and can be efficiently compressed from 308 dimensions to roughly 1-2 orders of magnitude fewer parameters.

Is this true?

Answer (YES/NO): NO